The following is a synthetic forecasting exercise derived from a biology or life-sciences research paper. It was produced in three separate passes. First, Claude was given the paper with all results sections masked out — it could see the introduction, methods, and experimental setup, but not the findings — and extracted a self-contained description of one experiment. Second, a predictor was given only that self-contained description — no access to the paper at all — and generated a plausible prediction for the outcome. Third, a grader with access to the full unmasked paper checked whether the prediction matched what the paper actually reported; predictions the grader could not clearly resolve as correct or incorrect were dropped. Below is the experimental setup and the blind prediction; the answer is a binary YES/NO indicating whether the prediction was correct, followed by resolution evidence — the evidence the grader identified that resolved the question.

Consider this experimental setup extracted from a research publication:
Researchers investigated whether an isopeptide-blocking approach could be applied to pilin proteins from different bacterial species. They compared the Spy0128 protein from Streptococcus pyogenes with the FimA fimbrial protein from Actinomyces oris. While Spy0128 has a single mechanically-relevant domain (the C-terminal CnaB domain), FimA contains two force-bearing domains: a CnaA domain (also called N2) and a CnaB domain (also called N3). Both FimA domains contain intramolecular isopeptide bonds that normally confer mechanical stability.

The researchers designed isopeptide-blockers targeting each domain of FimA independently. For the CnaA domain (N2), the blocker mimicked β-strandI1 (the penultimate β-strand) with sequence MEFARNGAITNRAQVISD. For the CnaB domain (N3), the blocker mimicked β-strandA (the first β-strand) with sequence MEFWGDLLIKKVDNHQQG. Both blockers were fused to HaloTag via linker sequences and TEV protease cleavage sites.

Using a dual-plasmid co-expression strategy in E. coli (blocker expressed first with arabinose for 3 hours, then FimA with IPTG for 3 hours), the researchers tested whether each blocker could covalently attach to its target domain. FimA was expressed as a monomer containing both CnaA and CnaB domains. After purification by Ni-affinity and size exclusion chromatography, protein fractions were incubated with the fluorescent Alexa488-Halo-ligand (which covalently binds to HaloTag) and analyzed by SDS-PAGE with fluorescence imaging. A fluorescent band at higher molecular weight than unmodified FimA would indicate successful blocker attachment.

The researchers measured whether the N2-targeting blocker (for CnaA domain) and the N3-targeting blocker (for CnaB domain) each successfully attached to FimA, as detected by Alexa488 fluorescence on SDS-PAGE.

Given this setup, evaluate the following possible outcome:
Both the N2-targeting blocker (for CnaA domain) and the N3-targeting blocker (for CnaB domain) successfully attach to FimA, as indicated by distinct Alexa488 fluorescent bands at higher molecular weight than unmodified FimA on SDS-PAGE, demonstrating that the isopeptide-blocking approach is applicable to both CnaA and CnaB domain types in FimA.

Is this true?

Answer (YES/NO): YES